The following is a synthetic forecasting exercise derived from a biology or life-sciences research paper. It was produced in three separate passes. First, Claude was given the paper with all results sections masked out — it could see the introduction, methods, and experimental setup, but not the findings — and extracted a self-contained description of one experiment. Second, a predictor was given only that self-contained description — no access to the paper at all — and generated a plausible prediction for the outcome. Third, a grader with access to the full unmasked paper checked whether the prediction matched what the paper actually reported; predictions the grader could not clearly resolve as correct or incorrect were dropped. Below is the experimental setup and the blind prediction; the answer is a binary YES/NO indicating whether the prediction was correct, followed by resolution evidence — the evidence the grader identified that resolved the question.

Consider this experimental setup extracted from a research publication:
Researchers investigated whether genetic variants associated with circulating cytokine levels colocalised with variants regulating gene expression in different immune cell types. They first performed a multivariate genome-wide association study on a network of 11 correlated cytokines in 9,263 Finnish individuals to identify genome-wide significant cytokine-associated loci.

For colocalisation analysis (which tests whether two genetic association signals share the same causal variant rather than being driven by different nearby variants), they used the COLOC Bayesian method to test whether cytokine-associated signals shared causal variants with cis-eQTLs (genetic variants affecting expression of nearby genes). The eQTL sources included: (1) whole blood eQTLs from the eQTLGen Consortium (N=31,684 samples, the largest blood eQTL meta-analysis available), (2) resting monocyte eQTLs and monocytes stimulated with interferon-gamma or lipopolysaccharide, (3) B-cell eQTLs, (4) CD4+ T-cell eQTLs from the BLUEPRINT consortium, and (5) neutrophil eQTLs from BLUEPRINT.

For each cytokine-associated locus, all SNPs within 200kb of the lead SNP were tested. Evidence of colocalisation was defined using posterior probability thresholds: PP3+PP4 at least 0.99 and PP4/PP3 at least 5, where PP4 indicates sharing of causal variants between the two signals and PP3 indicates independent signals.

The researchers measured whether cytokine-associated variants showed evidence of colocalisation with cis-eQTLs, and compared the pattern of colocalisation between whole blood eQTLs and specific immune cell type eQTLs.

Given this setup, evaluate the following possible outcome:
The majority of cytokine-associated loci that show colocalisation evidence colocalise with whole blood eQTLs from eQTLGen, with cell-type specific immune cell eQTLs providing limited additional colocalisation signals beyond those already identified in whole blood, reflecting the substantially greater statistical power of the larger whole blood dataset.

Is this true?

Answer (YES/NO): YES